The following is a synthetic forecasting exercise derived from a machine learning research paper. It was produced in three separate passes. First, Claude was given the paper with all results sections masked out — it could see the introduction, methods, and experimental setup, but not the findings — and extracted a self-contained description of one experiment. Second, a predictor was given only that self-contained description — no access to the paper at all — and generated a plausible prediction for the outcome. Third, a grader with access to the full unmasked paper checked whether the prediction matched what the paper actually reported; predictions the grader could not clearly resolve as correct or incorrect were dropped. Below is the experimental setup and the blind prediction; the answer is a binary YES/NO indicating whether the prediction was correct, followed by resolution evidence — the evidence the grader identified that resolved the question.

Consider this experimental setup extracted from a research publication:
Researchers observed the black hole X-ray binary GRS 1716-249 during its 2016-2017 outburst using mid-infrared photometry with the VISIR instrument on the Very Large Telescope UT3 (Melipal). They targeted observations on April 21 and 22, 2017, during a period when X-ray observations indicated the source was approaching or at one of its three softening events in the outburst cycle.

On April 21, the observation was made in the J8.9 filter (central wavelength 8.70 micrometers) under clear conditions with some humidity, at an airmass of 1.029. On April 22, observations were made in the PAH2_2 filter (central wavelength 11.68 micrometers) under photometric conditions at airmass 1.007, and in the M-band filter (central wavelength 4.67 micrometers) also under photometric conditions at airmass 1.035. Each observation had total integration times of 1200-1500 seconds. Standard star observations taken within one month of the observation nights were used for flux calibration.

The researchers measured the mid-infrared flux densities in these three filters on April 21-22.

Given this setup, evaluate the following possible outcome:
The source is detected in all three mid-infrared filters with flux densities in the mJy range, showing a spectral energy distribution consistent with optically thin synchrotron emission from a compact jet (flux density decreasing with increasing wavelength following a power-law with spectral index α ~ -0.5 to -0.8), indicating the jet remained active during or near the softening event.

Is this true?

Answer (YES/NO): NO